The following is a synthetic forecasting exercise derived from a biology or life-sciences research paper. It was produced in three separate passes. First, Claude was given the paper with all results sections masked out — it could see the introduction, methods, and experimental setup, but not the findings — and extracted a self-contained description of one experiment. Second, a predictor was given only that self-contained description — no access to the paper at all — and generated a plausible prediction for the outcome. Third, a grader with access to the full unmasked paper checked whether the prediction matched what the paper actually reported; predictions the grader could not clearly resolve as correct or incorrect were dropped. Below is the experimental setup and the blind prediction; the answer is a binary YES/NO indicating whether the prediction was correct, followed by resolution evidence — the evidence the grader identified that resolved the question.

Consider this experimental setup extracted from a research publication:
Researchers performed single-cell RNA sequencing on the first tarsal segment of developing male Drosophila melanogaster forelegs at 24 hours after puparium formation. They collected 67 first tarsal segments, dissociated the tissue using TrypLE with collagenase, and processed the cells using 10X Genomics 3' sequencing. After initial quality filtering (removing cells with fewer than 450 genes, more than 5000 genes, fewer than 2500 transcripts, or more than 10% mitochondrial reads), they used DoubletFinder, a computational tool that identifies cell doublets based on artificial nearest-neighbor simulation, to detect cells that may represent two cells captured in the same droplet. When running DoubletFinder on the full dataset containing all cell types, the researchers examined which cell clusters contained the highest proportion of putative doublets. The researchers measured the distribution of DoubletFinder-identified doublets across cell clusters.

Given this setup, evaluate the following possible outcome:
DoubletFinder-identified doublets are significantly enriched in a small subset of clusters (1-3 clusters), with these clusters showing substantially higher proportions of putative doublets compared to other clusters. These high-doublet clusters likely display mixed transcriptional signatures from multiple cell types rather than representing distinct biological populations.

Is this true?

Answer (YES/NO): NO